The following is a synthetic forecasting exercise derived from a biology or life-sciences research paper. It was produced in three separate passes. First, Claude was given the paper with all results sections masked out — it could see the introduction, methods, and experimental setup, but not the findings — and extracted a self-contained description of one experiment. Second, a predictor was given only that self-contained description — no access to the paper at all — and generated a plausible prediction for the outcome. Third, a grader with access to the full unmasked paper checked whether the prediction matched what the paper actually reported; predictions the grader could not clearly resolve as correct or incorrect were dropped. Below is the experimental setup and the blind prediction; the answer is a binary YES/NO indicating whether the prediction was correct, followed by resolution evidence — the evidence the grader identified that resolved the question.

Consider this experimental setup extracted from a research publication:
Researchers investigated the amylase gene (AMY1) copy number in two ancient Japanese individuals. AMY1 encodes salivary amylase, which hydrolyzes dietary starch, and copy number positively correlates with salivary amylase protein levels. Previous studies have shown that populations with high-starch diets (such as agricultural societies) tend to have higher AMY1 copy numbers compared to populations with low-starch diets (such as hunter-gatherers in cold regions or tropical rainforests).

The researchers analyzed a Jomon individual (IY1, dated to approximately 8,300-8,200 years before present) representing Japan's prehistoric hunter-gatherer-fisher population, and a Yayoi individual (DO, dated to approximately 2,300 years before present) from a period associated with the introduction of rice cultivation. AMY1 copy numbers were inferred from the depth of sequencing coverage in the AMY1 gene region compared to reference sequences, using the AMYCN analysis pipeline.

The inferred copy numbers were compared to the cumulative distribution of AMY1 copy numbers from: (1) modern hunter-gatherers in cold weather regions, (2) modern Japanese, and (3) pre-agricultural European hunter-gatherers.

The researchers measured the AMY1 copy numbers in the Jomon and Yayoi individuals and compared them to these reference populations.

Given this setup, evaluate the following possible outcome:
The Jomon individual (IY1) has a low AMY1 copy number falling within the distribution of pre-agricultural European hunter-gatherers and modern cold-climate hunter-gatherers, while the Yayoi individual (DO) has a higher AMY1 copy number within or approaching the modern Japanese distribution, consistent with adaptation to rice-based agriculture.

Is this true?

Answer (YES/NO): NO